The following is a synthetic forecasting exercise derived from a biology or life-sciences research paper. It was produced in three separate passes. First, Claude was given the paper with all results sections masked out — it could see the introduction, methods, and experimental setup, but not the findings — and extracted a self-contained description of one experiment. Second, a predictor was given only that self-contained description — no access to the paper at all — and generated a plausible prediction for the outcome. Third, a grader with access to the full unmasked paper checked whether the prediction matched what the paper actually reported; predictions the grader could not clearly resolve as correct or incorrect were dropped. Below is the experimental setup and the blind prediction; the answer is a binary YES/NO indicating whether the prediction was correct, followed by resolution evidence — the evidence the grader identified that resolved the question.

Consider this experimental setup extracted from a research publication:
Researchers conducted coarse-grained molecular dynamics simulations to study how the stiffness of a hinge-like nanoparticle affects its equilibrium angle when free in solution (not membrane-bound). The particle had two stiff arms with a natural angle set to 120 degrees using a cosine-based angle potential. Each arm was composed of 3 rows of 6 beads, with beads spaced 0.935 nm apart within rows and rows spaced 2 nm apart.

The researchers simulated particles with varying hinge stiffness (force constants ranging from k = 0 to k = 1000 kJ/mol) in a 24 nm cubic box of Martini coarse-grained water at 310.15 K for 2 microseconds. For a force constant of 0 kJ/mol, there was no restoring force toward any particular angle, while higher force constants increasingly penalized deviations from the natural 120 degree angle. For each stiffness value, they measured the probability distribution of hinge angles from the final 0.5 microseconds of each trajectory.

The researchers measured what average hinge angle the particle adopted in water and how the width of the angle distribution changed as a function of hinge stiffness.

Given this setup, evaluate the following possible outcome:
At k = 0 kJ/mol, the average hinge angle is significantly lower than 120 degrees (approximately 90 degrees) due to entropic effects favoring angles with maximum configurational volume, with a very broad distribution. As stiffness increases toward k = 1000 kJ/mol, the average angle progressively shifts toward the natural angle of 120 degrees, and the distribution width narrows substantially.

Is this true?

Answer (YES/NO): NO